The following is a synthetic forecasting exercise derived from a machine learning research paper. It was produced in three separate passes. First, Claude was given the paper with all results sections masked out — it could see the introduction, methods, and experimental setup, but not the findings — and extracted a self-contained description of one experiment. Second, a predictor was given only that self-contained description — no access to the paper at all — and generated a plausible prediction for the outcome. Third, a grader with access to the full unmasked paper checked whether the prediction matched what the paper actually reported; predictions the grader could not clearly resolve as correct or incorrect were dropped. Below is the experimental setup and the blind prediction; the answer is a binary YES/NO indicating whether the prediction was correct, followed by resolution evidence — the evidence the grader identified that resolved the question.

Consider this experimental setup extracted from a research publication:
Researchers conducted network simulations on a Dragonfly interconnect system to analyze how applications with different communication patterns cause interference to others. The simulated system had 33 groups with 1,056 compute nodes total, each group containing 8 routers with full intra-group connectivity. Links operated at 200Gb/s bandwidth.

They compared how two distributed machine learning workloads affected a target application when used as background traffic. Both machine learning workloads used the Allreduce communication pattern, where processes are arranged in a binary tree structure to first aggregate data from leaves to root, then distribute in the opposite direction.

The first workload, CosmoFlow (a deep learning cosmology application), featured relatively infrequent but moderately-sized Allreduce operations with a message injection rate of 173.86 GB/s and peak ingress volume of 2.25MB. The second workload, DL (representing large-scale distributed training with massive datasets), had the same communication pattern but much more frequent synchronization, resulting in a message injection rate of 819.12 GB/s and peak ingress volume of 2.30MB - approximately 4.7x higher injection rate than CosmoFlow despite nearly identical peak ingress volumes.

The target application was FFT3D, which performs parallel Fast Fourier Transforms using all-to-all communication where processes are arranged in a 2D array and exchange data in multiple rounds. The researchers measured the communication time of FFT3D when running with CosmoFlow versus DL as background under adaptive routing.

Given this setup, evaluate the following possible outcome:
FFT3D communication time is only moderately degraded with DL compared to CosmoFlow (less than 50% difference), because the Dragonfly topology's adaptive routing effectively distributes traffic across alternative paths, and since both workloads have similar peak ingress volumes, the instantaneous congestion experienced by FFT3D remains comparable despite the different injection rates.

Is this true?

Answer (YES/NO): NO